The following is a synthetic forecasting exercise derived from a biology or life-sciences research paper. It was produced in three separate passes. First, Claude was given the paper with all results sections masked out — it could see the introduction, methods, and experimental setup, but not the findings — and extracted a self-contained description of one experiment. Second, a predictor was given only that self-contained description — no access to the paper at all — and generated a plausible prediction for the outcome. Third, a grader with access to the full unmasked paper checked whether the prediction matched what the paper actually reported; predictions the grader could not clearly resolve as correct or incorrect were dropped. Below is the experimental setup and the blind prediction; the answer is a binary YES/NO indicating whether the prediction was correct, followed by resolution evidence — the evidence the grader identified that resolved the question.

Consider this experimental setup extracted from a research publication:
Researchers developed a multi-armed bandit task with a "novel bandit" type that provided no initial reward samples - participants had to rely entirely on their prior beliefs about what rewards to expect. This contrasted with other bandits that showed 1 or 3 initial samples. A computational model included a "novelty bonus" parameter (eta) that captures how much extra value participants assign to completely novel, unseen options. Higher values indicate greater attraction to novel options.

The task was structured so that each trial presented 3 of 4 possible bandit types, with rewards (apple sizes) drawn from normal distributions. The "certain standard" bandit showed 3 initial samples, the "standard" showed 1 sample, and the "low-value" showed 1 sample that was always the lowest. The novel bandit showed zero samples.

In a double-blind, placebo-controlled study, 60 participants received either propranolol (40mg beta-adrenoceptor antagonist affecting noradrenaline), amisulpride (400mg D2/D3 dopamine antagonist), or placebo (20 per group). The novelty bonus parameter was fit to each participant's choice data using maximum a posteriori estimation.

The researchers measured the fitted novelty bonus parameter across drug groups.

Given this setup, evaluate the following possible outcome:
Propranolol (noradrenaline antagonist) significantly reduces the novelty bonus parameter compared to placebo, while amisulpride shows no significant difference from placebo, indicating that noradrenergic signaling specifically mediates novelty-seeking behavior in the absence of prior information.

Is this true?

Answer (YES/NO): NO